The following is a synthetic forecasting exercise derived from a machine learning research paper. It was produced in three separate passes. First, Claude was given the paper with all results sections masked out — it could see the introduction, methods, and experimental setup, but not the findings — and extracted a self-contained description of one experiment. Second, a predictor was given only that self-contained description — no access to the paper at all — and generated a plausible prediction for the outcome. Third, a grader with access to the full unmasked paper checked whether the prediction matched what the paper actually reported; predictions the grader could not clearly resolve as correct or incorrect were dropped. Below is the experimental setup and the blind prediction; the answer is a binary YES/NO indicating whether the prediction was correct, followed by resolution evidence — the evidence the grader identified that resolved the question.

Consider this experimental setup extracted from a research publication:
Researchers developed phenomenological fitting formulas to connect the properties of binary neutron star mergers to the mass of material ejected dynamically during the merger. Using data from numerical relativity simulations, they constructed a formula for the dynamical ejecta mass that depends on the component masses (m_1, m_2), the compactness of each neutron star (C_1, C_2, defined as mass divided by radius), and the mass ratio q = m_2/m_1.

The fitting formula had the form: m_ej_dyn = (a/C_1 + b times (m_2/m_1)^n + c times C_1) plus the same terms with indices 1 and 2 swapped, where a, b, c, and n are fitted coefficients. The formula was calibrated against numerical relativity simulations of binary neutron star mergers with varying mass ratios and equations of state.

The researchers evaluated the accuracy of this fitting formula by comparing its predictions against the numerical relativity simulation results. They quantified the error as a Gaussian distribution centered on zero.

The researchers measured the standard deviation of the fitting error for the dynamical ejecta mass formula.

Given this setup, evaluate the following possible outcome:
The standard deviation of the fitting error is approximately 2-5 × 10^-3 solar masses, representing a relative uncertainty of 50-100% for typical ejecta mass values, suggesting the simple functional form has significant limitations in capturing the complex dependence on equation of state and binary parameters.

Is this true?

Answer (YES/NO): YES